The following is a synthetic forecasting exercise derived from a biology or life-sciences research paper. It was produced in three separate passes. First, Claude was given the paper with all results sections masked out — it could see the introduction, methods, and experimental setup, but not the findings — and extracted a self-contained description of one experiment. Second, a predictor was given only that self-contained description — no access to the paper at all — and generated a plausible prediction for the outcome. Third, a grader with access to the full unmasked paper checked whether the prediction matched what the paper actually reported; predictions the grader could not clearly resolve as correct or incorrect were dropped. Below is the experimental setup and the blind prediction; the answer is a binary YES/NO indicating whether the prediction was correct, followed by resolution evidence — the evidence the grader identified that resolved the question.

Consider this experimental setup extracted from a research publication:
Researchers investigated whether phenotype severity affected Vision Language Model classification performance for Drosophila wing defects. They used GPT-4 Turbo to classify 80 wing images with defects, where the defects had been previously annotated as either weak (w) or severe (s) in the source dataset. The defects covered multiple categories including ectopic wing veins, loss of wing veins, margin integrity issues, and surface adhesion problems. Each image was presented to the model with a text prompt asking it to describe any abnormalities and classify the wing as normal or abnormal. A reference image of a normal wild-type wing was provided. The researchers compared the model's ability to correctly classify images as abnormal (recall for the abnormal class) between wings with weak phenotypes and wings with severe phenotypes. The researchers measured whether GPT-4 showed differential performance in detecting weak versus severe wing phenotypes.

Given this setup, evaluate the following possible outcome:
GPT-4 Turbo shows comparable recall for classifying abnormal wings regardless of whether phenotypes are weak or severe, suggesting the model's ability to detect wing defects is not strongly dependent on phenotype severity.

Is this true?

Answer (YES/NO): NO